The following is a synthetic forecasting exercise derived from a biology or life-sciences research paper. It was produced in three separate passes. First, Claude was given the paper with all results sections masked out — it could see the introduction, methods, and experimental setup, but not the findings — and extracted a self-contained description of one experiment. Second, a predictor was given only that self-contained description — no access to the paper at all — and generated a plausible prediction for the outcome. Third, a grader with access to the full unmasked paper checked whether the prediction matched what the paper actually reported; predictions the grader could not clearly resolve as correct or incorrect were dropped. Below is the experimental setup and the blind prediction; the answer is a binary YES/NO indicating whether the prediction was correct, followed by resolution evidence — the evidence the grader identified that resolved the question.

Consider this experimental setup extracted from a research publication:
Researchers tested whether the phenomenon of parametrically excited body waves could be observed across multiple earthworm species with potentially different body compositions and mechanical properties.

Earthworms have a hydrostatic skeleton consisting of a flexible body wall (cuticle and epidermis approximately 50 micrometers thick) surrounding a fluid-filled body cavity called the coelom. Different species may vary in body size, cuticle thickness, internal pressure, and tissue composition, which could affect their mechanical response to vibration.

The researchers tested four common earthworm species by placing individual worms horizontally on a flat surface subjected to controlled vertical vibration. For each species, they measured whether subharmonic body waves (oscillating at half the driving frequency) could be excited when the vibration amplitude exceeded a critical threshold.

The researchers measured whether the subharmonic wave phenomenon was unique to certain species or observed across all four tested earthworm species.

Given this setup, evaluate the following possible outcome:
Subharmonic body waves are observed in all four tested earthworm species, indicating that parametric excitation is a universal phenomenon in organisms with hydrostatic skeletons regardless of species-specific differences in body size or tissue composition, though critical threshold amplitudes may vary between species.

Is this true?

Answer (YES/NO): YES